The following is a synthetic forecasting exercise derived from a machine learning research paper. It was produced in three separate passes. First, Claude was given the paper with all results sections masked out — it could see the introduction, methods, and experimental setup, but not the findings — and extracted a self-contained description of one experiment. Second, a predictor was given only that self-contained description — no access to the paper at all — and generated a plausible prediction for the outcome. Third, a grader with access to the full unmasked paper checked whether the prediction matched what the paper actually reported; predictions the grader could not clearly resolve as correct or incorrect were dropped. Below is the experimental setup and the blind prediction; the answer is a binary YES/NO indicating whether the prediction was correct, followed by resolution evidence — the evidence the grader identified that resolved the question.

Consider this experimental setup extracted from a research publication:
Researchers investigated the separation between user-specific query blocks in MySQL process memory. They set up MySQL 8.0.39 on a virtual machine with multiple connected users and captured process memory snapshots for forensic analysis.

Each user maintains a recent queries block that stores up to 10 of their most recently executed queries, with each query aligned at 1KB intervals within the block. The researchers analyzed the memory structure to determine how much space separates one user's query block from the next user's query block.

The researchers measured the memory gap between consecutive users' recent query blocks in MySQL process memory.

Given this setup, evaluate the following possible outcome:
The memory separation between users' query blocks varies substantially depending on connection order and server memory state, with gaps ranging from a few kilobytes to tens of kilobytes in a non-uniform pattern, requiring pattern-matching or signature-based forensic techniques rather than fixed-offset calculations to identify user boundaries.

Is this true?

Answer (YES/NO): NO